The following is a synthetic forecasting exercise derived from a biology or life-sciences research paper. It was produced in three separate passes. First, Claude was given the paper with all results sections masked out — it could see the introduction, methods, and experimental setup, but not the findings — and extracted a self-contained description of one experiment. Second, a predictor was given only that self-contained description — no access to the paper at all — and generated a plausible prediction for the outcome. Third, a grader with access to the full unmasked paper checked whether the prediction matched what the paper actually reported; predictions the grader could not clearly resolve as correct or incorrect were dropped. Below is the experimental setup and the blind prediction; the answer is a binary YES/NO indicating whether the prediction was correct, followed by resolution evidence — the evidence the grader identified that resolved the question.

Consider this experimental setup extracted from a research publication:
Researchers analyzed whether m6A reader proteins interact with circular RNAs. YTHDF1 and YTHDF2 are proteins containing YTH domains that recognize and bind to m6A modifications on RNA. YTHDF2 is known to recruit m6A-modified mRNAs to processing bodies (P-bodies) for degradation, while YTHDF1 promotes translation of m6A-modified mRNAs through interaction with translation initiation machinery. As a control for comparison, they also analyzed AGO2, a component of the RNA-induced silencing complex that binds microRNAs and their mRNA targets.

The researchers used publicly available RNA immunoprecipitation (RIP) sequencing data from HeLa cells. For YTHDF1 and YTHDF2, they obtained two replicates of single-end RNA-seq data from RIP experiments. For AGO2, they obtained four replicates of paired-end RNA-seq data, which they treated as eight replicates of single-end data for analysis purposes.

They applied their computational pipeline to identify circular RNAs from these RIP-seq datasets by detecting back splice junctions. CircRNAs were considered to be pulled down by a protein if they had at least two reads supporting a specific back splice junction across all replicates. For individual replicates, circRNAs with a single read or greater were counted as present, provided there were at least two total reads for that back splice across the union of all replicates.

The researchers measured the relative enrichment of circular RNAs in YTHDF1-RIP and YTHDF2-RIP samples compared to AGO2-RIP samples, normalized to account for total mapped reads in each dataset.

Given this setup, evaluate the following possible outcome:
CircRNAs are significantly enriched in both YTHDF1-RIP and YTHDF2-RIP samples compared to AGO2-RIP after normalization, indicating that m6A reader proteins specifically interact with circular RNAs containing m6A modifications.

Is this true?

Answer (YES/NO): YES